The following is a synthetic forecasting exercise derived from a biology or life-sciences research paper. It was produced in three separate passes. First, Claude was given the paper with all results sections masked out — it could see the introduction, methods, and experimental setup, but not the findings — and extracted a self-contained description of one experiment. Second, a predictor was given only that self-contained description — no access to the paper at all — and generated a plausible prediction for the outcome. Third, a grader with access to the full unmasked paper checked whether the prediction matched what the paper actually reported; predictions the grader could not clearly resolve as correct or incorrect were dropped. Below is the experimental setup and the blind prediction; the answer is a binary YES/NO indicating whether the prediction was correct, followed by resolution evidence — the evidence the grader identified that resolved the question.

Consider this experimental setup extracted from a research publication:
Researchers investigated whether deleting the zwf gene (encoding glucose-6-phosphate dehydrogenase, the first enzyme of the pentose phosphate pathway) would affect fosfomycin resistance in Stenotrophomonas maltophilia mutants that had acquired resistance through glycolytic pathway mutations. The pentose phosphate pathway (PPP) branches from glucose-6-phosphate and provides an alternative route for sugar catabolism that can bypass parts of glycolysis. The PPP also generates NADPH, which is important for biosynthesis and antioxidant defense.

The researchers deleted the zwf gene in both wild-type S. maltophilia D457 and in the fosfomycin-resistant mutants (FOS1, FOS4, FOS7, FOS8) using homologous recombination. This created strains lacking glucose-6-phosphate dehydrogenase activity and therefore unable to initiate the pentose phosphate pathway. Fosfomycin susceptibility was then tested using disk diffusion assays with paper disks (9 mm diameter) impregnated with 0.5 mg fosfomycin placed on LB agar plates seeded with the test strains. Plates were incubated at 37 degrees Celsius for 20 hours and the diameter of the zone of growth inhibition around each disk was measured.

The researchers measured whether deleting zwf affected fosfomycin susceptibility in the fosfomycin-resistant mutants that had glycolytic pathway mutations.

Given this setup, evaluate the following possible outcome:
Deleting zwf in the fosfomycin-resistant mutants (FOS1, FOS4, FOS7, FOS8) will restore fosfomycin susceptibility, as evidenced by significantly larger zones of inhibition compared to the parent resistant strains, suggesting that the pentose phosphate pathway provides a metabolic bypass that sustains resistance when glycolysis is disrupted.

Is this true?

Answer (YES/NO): NO